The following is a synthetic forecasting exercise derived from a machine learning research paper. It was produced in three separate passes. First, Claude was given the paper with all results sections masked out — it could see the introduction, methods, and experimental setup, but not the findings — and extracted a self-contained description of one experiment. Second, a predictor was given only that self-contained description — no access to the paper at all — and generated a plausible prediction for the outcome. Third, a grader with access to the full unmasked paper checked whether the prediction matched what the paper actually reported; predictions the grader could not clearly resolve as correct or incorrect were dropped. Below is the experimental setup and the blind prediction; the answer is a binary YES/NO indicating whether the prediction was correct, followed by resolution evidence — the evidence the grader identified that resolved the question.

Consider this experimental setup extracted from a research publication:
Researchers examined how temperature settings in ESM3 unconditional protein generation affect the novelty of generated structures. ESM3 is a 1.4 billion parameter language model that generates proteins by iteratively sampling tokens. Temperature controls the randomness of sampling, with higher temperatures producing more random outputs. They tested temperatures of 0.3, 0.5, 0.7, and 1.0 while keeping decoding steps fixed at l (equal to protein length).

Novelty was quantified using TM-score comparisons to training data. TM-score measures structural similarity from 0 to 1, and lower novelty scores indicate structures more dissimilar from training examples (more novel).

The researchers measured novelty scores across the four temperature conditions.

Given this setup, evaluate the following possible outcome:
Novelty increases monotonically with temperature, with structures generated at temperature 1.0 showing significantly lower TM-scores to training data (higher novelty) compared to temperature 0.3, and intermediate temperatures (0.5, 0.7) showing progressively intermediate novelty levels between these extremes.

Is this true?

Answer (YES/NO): YES